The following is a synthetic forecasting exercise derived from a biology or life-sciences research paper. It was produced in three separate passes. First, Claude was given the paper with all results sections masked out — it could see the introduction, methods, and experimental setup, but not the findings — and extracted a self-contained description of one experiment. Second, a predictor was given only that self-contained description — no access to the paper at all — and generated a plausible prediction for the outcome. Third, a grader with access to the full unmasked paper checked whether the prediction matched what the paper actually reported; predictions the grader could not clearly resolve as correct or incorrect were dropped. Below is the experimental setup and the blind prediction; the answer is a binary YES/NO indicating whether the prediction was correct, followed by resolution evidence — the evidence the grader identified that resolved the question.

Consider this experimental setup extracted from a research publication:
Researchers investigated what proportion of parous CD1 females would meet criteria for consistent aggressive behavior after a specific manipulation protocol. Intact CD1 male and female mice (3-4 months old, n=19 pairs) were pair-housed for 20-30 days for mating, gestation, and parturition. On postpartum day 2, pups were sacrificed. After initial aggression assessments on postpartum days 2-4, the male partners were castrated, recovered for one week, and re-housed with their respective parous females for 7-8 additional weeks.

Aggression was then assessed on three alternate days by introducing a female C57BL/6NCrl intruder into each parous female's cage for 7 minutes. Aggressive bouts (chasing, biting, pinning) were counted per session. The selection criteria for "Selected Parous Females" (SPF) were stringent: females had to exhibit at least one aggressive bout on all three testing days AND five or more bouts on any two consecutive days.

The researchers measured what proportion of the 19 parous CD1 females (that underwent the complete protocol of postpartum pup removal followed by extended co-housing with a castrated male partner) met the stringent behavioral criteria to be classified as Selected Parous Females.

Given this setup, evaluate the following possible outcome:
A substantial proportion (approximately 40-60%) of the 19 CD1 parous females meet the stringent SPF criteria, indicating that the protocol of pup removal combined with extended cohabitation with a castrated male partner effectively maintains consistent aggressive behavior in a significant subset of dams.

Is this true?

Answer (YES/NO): YES